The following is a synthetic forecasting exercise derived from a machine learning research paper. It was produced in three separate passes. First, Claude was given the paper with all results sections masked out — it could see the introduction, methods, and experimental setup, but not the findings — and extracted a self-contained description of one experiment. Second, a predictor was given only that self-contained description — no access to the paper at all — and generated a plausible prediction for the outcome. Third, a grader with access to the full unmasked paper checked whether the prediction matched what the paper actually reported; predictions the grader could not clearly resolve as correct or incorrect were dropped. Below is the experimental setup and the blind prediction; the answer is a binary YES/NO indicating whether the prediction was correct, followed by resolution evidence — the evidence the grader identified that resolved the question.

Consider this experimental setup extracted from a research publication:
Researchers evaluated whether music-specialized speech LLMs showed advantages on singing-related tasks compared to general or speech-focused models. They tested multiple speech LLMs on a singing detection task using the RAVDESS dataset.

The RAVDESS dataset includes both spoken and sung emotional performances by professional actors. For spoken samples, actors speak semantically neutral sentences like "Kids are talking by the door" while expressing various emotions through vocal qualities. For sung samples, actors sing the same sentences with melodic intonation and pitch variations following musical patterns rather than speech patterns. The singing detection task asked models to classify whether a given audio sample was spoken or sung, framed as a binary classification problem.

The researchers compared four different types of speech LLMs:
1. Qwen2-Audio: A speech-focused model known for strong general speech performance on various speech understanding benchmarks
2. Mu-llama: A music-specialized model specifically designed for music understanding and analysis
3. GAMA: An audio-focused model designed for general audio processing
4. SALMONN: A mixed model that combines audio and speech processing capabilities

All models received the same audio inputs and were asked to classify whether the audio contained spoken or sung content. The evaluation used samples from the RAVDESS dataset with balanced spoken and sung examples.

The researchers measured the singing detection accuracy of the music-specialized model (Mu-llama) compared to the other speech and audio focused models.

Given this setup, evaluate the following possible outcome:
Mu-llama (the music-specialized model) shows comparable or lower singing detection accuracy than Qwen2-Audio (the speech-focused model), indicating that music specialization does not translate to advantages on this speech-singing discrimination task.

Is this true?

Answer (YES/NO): YES